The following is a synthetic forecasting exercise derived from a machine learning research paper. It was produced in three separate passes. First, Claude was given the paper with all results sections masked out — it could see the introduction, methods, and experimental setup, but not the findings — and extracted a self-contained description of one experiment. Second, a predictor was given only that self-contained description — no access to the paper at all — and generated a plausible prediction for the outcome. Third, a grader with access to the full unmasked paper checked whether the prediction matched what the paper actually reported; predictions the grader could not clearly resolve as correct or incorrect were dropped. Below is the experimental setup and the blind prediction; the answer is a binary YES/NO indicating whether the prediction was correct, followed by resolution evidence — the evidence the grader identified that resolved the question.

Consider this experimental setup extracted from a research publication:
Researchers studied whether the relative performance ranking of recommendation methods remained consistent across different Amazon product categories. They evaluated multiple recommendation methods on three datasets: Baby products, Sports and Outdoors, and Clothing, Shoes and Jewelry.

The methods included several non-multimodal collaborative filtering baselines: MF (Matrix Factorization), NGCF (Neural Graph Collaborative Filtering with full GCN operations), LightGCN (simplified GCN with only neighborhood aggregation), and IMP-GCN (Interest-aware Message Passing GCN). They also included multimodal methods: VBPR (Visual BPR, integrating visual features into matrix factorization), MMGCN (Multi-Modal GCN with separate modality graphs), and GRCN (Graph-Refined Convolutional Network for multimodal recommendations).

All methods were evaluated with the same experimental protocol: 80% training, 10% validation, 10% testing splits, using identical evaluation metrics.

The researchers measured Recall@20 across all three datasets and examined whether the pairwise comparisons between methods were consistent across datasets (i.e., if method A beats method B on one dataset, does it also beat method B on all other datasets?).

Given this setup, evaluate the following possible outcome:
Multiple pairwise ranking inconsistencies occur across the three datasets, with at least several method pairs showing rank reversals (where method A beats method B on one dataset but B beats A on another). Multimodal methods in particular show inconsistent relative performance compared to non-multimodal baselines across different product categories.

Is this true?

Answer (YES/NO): YES